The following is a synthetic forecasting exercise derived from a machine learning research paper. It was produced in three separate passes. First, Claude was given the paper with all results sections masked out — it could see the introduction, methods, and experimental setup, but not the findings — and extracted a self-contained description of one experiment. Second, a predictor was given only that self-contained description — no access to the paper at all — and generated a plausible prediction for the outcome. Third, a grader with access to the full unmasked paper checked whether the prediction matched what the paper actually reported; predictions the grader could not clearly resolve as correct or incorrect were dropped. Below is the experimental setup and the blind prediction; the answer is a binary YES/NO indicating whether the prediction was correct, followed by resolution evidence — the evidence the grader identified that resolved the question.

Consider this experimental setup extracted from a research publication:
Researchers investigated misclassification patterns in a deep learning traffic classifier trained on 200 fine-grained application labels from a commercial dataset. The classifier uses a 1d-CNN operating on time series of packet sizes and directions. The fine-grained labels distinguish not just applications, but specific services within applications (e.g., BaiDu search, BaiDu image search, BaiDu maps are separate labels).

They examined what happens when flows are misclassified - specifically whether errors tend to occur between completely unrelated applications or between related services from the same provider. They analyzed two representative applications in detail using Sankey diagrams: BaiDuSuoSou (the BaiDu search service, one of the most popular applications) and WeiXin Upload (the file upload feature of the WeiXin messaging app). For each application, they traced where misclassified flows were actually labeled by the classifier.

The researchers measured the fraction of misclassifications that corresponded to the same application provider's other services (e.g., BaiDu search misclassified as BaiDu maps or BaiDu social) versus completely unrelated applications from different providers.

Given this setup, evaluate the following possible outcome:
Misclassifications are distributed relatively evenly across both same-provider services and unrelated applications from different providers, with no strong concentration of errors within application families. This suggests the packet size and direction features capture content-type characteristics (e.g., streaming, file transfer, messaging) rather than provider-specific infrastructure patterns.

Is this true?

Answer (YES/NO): NO